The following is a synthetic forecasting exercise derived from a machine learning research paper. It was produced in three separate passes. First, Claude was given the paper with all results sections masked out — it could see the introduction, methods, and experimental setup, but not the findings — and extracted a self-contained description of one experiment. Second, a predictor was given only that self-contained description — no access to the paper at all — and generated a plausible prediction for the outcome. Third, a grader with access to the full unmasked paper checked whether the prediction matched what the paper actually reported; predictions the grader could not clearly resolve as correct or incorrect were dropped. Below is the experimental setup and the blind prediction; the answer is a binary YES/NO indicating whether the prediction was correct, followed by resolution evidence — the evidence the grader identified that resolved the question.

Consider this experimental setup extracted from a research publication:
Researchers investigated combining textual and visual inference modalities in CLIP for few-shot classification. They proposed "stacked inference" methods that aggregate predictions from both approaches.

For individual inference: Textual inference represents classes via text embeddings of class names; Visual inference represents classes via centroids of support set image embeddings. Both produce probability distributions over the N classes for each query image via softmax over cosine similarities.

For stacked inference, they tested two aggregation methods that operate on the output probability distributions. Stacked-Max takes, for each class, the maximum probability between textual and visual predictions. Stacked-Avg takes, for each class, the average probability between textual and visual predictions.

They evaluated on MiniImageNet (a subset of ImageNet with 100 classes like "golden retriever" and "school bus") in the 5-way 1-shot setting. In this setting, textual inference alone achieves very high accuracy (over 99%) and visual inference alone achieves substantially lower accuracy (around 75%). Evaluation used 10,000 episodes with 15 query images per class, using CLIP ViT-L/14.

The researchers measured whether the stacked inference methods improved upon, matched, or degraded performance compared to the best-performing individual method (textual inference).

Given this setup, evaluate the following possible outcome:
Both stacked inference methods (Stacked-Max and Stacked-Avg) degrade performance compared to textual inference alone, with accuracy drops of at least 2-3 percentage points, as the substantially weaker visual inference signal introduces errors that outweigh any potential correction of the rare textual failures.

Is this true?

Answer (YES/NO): NO